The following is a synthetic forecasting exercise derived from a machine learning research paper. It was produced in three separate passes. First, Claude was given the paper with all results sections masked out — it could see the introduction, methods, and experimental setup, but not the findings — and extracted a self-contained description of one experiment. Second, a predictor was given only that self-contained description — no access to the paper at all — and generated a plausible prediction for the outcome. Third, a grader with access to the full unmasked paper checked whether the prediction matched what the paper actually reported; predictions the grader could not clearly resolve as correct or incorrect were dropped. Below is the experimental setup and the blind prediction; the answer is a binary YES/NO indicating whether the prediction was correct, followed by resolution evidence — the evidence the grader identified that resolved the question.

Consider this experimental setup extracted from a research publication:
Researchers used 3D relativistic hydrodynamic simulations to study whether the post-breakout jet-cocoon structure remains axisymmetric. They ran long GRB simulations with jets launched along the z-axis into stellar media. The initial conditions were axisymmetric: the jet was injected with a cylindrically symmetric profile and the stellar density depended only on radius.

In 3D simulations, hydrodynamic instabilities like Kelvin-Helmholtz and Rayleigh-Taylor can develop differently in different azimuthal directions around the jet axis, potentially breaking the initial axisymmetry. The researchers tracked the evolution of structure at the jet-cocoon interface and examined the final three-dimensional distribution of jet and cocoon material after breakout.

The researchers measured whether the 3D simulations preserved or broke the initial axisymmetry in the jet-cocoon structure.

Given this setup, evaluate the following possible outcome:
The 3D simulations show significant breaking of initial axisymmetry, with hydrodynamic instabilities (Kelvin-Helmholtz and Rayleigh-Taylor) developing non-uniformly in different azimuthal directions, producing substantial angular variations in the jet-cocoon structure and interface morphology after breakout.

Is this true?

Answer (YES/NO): NO